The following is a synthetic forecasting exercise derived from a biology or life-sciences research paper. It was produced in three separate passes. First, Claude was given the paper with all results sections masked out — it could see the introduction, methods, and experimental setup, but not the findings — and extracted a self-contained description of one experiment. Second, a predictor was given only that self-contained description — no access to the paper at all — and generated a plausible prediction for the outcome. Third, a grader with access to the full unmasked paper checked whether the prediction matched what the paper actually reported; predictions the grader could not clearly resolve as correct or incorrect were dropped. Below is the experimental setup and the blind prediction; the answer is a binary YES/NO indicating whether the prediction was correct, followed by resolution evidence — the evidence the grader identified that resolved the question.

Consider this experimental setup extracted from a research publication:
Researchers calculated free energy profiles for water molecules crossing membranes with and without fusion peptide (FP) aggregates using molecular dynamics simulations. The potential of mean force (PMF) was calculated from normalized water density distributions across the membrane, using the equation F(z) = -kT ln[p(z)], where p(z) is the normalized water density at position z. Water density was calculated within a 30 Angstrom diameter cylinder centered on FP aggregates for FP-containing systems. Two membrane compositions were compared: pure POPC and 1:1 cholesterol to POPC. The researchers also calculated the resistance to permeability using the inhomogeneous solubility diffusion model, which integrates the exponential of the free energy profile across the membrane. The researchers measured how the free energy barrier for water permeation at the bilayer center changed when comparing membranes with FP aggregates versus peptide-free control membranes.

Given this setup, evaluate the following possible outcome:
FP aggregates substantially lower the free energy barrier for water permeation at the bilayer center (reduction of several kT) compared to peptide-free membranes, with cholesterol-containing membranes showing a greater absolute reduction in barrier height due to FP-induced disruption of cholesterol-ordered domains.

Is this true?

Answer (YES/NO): NO